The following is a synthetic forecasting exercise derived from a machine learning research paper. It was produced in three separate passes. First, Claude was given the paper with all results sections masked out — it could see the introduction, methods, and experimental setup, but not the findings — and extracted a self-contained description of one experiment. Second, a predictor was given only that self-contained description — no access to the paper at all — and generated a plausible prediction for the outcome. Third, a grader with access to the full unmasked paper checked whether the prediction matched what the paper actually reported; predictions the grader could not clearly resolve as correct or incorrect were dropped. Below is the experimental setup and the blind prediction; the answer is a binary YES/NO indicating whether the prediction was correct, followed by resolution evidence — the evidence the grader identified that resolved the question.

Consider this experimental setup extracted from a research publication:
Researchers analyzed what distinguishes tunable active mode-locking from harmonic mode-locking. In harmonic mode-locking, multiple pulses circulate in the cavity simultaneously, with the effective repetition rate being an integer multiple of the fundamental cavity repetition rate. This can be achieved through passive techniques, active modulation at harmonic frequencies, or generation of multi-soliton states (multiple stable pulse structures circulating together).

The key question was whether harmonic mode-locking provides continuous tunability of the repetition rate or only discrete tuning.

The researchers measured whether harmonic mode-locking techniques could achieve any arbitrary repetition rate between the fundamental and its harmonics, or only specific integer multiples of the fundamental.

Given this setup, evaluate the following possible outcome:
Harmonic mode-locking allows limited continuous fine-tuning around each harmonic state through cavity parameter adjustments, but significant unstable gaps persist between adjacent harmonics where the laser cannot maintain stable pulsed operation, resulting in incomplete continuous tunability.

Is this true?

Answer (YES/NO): NO